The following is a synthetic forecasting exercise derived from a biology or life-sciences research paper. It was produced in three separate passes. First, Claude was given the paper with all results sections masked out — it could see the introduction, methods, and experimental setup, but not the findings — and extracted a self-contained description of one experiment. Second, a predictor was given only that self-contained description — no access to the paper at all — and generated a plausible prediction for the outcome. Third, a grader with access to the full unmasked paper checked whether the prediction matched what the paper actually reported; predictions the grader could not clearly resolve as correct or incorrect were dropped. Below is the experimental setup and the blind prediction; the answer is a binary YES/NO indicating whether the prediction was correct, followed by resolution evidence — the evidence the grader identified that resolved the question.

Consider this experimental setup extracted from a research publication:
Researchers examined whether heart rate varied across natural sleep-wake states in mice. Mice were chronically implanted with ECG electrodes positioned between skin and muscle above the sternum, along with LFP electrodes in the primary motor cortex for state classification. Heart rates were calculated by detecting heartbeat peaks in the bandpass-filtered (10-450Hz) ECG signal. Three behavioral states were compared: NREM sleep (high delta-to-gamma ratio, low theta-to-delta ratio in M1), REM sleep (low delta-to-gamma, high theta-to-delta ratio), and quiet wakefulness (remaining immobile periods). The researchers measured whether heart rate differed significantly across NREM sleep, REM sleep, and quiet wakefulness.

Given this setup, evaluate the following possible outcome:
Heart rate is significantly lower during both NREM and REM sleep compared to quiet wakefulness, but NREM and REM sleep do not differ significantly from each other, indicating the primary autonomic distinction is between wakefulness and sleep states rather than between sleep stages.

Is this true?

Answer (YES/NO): NO